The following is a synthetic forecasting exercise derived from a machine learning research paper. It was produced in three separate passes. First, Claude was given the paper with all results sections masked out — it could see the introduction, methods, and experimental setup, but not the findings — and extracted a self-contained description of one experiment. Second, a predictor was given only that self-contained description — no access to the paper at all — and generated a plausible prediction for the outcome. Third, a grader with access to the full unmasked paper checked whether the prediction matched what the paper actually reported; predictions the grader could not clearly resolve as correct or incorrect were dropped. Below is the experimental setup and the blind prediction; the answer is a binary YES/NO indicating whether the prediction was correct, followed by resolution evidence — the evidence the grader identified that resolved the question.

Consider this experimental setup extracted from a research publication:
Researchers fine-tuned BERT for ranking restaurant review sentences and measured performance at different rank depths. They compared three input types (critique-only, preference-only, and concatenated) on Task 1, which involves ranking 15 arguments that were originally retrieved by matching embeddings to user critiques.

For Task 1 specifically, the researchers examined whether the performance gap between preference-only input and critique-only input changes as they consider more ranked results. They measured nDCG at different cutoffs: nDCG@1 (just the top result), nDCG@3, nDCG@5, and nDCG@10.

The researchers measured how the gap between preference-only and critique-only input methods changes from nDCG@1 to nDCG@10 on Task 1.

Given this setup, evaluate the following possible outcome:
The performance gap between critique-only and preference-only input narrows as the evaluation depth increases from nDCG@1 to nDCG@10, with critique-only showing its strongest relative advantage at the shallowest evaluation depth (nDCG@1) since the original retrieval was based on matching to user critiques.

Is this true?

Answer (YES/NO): NO